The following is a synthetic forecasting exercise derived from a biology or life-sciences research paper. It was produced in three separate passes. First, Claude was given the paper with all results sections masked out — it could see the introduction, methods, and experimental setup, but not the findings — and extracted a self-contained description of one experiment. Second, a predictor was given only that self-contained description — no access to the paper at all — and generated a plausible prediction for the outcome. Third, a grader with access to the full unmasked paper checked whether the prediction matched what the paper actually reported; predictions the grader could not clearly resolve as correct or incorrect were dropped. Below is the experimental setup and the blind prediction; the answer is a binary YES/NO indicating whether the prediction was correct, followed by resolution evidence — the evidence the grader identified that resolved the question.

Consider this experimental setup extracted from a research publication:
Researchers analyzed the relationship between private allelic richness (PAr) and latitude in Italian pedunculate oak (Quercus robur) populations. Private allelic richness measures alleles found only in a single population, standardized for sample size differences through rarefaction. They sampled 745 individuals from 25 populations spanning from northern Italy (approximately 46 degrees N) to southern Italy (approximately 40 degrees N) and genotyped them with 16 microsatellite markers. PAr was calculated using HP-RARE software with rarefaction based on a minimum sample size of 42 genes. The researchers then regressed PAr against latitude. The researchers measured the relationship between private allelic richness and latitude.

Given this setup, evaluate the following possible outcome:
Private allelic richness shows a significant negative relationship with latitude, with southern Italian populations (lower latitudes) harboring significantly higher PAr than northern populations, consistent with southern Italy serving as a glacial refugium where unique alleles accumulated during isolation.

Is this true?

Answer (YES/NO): YES